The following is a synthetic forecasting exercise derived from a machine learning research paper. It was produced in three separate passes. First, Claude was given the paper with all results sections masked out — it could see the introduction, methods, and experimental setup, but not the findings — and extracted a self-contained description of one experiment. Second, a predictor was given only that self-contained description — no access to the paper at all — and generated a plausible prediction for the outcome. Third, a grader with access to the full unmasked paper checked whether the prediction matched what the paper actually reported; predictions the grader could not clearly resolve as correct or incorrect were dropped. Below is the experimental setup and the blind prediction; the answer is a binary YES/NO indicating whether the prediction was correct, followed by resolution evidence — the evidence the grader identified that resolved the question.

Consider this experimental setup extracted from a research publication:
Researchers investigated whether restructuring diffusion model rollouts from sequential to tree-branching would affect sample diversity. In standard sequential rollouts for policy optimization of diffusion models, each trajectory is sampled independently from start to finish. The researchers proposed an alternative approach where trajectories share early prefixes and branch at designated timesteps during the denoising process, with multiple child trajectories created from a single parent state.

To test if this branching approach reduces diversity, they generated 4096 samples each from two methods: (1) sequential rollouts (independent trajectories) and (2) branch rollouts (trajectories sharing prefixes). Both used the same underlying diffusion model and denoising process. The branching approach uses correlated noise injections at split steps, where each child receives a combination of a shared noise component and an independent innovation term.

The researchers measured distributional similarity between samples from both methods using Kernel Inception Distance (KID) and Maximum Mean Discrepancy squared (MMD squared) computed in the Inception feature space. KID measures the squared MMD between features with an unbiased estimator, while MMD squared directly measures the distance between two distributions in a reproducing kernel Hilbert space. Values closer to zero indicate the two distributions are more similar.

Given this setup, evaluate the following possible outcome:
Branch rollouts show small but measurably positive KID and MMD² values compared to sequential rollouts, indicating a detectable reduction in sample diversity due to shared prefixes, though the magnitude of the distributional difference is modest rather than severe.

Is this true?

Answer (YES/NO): NO